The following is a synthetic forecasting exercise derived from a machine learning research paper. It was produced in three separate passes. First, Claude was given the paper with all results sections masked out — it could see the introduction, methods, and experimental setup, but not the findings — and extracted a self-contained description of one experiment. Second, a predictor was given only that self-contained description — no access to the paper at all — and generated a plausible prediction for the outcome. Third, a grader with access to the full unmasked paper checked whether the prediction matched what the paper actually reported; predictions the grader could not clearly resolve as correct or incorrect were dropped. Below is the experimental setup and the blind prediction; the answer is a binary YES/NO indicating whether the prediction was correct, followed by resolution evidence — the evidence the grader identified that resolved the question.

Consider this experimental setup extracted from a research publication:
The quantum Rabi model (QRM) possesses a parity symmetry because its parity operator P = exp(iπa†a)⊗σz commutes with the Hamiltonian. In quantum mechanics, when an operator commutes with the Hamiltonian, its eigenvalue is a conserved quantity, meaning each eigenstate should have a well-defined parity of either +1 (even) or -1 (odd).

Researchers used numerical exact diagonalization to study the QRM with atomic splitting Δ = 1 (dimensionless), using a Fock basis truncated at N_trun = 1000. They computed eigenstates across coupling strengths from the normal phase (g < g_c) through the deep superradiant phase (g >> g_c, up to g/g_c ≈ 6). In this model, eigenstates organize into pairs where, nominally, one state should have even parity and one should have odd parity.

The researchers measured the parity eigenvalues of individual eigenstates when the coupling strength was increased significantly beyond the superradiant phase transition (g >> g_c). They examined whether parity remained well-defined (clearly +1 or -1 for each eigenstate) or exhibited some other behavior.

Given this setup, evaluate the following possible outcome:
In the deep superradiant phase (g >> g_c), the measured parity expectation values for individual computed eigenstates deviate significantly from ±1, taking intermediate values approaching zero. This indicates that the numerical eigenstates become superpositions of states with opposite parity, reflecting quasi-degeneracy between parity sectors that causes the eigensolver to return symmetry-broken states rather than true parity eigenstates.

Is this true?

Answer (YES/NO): NO